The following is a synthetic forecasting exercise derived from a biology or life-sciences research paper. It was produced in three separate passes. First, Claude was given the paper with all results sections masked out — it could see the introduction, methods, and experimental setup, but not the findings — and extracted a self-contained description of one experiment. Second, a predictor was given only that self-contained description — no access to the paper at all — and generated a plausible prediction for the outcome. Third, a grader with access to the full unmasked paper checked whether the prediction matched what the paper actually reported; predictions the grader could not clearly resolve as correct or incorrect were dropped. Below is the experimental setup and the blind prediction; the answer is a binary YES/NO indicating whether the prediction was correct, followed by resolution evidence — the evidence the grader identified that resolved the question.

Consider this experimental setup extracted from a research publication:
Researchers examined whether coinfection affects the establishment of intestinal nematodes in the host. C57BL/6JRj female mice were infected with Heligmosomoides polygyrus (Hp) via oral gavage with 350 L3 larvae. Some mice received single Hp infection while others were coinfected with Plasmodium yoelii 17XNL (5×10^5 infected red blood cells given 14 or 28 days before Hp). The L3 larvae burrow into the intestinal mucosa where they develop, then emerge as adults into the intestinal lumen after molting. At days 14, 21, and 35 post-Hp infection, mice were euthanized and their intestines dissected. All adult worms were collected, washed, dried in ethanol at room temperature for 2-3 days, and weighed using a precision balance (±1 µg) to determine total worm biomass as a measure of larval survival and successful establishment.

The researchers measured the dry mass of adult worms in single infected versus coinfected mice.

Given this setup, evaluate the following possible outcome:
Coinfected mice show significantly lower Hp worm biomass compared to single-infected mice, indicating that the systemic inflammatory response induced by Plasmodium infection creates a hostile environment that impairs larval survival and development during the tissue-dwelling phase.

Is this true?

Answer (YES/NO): NO